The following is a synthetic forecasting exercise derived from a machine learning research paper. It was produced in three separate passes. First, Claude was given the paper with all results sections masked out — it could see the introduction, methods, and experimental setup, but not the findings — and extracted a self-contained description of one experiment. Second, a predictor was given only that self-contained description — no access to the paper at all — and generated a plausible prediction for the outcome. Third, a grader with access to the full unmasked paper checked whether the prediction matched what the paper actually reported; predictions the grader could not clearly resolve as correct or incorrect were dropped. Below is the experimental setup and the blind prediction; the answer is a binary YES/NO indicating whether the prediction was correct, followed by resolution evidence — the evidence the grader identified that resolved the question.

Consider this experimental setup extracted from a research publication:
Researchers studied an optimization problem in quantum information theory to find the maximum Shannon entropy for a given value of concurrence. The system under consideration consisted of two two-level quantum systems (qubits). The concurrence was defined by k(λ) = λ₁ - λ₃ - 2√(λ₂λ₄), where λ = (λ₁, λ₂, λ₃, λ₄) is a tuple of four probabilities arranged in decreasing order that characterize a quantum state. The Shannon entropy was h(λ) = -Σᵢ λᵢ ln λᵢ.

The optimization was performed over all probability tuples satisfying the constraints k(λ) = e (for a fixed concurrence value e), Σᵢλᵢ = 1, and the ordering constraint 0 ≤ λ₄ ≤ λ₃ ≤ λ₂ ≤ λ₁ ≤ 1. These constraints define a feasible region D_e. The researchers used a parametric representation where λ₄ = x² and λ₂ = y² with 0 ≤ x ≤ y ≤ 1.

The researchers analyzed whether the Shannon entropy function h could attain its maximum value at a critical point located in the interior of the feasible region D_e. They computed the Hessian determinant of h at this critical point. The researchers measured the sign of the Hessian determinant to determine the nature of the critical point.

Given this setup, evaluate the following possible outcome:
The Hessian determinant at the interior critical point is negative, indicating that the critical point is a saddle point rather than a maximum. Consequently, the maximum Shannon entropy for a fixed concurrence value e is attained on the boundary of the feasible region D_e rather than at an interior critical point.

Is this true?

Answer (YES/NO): YES